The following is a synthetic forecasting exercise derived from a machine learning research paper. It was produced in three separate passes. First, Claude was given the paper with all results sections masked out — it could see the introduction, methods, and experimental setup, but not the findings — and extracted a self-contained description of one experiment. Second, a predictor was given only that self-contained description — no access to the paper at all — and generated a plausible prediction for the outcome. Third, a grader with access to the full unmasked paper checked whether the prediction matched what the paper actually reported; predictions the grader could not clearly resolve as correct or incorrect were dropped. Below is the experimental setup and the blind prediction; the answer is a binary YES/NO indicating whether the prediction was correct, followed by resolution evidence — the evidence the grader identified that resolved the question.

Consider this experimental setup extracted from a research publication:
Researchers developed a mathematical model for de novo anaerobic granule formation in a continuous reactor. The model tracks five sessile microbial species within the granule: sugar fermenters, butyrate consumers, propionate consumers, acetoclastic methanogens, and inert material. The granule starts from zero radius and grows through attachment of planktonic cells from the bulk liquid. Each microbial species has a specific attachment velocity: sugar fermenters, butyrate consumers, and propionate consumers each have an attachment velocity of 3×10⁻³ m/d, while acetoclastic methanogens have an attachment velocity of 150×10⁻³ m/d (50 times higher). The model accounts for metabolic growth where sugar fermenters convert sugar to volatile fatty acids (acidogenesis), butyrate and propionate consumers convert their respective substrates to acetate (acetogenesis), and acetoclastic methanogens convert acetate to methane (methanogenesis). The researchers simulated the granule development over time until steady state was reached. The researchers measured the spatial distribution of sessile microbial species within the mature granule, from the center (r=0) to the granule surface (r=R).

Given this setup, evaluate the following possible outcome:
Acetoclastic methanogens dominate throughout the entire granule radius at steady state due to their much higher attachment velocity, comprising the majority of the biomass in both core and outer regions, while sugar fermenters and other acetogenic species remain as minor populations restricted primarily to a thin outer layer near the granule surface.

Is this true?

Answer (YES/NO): NO